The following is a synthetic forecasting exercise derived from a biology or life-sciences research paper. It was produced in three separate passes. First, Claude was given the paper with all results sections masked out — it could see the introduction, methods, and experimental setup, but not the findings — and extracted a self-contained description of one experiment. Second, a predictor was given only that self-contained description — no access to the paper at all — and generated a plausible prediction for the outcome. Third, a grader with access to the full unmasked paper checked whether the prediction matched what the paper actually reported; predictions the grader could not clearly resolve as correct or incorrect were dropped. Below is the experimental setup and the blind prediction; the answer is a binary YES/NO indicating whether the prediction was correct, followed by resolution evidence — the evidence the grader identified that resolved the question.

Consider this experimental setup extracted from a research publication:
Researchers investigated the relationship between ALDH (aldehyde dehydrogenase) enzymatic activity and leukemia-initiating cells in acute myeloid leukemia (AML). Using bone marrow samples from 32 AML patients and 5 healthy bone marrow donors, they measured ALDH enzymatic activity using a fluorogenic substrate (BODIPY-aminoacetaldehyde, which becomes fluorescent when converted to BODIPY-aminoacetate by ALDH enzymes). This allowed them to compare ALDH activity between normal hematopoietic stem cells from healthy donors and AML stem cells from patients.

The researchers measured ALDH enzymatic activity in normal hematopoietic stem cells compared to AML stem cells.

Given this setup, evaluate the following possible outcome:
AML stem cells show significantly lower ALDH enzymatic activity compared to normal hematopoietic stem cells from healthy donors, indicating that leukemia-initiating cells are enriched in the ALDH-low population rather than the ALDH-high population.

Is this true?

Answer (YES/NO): YES